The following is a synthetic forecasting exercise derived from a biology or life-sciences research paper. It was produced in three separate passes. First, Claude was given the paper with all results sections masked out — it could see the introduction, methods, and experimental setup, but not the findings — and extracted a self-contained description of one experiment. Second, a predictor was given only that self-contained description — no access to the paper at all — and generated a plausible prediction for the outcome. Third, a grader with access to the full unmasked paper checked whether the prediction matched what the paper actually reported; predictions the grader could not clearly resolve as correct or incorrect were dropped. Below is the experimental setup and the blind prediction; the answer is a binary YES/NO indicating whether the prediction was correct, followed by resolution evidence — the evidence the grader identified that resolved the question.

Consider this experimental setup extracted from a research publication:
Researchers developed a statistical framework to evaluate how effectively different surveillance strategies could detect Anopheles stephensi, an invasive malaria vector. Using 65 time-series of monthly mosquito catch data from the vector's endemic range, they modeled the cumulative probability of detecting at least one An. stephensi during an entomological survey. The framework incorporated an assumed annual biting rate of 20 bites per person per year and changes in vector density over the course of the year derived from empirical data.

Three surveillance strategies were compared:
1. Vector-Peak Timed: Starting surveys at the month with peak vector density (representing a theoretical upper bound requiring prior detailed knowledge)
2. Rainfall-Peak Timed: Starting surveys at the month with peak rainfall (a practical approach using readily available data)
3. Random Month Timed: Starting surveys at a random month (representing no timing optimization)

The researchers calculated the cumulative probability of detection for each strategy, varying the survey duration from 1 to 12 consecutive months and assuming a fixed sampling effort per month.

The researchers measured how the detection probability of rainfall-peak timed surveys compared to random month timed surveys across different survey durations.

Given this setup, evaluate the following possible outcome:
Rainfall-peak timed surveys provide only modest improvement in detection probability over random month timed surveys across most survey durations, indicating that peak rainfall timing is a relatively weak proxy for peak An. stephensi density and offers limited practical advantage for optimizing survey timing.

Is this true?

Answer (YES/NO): YES